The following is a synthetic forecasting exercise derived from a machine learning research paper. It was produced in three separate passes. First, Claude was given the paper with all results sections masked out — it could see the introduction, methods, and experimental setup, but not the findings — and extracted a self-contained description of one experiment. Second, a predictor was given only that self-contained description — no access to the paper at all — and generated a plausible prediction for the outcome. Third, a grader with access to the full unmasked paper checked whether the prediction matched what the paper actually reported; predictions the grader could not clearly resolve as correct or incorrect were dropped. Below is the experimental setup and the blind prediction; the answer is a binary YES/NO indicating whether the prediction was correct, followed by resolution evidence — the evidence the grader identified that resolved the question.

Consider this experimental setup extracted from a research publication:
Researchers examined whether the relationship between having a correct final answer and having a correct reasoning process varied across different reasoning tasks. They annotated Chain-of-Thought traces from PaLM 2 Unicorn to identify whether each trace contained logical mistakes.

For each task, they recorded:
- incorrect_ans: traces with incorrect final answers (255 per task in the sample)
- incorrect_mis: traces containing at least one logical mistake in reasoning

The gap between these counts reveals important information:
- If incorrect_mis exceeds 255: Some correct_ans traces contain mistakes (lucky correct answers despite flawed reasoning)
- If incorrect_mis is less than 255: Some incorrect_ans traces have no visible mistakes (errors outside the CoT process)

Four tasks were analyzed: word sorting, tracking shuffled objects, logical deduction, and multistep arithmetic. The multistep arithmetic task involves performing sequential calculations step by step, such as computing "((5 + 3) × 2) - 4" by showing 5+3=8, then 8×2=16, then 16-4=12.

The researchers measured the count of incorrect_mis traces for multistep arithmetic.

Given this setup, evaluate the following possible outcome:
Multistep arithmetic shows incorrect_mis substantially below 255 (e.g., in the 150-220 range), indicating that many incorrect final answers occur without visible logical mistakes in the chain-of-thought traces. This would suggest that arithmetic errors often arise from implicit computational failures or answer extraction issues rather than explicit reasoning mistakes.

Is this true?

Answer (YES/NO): NO